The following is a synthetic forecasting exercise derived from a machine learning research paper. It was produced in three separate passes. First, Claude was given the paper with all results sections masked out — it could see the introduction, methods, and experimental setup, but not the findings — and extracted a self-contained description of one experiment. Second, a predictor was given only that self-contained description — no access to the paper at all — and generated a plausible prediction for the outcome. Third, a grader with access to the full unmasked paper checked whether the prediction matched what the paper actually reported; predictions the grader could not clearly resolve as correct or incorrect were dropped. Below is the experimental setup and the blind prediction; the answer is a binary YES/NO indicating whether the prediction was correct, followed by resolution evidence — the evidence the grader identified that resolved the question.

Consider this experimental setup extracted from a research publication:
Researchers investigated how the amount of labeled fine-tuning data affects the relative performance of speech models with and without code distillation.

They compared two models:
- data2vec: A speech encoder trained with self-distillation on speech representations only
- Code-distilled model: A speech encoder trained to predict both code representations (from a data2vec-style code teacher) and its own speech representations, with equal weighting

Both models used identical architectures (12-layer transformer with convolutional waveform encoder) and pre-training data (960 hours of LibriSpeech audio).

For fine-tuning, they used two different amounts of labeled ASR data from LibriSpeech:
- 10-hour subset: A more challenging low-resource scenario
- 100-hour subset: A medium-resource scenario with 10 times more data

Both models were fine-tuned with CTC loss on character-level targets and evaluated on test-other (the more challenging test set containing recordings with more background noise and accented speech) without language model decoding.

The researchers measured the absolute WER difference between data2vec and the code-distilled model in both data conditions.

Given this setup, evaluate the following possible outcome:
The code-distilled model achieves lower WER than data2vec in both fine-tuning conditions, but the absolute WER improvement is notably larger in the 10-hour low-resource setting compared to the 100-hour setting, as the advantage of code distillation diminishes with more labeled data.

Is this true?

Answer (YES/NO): NO